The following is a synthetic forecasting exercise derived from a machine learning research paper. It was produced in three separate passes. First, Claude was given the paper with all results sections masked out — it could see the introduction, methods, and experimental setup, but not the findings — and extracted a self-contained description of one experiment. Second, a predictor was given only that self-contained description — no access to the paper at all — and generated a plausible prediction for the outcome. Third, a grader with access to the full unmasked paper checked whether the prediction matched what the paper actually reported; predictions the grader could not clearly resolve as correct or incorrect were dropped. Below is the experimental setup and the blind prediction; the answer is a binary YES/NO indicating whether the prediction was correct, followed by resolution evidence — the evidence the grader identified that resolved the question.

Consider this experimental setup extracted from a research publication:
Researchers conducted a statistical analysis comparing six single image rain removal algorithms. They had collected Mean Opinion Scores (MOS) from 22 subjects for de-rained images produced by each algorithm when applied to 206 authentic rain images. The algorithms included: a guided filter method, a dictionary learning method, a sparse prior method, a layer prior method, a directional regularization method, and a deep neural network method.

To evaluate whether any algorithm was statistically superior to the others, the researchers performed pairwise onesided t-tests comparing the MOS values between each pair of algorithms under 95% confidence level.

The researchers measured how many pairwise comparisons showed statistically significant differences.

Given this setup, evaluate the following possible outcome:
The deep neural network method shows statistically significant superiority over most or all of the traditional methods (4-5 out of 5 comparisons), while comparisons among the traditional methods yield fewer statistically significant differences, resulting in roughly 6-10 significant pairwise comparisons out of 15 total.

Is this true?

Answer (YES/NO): NO